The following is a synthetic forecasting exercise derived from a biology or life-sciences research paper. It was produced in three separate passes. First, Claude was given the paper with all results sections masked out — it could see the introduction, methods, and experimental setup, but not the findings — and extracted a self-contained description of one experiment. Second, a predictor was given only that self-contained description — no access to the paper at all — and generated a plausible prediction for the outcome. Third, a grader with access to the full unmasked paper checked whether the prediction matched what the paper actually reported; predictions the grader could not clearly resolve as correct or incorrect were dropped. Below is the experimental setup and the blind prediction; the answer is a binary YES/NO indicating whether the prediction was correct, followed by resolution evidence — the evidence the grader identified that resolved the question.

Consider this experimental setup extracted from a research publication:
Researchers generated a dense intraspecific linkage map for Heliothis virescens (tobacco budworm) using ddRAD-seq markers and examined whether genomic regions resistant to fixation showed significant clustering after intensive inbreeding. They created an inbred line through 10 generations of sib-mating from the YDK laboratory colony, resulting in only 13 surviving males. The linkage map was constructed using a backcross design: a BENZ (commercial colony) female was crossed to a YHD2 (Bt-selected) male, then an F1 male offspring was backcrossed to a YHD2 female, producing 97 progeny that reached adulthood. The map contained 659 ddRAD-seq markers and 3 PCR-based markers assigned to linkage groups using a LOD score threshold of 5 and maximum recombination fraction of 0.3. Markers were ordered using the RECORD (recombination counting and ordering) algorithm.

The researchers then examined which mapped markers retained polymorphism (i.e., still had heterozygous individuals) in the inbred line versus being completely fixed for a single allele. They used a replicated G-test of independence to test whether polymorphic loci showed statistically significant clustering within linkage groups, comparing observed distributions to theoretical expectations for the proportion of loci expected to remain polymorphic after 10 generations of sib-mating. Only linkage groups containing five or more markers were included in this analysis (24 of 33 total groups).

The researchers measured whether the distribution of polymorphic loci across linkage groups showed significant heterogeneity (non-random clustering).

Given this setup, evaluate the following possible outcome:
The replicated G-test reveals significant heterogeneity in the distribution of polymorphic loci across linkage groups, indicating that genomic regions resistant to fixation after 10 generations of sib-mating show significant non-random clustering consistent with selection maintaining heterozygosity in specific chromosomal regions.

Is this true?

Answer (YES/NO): NO